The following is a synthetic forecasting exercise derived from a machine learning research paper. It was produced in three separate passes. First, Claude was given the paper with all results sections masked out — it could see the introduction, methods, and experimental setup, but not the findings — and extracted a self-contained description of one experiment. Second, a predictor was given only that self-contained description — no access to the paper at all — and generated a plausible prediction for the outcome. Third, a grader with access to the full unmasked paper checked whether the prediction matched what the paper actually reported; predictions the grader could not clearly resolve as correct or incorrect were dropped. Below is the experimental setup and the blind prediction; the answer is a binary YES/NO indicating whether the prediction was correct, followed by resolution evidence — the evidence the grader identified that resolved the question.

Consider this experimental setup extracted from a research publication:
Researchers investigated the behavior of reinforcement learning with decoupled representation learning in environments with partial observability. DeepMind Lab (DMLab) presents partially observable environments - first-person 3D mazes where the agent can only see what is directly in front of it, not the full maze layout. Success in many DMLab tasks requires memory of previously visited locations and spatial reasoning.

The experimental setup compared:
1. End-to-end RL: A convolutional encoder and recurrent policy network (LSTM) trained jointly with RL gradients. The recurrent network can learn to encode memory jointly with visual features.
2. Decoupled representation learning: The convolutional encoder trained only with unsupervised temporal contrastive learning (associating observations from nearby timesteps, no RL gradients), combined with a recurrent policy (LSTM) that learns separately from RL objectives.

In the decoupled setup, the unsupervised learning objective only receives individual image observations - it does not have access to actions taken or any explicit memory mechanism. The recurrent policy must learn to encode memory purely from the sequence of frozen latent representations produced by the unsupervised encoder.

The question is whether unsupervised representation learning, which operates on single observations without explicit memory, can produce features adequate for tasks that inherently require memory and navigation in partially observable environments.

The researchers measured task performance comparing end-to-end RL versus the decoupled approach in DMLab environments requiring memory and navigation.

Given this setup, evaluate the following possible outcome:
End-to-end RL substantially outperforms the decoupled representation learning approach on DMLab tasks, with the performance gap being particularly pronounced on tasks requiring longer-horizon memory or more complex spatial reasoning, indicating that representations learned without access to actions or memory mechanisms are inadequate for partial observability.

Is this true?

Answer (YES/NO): NO